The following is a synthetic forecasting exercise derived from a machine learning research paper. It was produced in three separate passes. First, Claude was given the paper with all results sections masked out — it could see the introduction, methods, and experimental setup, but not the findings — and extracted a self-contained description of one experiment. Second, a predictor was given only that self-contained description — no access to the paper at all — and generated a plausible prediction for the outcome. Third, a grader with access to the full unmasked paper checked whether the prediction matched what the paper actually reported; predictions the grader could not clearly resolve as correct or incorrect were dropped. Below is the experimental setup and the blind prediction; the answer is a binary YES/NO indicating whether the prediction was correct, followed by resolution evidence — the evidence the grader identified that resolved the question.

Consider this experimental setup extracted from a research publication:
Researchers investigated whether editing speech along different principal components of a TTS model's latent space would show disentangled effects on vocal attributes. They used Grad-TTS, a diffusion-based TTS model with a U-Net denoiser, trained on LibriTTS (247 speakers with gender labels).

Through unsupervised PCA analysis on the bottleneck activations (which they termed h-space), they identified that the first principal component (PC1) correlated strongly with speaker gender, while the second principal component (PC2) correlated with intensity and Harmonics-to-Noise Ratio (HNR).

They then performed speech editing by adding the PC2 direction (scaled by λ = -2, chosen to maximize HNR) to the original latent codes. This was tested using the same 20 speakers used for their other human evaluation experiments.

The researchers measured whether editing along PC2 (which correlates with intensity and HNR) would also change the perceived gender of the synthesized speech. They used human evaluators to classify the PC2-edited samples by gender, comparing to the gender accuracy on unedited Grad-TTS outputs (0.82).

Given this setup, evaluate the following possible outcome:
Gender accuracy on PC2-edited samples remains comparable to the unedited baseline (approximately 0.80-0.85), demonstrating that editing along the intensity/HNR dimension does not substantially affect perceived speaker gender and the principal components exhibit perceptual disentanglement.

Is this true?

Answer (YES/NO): YES